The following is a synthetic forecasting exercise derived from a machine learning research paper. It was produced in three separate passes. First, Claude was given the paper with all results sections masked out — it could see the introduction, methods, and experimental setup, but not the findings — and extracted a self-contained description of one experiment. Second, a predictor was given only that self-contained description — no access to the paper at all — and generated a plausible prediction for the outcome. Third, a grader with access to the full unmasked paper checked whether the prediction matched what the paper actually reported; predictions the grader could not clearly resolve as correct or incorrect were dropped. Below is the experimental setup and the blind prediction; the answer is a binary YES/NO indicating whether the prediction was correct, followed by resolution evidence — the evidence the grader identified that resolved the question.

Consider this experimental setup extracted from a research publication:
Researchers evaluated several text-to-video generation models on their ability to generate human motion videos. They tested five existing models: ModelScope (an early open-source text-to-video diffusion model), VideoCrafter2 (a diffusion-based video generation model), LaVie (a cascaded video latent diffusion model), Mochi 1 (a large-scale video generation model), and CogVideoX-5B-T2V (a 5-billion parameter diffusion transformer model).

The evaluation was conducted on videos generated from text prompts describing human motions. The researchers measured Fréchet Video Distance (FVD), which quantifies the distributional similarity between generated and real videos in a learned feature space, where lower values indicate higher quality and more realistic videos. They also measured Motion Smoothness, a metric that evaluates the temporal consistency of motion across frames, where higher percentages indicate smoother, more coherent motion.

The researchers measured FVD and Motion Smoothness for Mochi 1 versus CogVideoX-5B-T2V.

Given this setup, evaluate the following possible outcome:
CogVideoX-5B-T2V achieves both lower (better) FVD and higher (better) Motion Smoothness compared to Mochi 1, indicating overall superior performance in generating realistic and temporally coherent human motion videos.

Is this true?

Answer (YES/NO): NO